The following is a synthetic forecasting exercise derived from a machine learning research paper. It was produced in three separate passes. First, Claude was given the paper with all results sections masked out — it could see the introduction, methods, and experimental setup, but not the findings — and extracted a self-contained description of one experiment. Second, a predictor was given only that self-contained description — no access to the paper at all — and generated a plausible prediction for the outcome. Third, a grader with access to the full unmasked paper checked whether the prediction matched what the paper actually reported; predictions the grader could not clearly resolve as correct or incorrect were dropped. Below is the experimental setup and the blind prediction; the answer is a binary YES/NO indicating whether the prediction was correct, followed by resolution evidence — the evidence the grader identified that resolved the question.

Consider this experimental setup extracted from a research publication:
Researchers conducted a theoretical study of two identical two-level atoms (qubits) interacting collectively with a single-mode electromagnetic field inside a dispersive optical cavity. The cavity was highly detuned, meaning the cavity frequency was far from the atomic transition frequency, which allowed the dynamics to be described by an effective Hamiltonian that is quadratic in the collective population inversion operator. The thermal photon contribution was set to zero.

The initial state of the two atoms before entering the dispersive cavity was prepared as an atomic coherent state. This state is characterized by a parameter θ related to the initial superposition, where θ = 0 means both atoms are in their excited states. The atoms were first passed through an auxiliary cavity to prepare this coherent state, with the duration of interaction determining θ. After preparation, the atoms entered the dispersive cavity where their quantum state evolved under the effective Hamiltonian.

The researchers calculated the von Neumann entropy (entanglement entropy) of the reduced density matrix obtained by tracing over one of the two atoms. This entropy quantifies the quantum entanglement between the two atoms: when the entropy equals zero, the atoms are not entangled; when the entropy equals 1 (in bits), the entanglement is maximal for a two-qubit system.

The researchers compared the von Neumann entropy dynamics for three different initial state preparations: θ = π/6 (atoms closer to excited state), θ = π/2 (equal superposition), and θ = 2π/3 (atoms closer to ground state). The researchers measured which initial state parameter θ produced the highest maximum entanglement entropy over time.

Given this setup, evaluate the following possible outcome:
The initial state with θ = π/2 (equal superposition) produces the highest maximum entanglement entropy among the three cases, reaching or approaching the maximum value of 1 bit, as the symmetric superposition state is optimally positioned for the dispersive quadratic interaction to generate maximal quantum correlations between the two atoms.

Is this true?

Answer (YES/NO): YES